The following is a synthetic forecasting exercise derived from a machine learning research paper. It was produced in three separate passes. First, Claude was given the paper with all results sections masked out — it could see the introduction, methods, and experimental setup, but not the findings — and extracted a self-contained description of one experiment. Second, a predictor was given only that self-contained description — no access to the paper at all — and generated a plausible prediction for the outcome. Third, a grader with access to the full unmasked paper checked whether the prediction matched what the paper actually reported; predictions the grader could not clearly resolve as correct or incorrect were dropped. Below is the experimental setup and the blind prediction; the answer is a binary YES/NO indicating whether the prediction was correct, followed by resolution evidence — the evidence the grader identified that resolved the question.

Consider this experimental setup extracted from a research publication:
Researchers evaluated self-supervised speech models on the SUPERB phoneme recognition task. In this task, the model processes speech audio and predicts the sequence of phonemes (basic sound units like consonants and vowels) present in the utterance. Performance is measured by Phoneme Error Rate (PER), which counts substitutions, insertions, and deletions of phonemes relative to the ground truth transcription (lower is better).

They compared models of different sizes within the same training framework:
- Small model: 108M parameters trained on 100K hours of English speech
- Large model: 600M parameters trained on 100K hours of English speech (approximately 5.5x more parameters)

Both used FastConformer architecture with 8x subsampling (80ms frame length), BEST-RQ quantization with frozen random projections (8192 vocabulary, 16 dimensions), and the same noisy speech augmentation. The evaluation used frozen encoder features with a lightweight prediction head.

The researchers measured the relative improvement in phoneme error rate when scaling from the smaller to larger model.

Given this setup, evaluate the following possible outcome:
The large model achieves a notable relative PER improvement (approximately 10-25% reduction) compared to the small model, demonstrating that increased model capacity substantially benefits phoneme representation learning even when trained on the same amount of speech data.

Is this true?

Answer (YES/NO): NO